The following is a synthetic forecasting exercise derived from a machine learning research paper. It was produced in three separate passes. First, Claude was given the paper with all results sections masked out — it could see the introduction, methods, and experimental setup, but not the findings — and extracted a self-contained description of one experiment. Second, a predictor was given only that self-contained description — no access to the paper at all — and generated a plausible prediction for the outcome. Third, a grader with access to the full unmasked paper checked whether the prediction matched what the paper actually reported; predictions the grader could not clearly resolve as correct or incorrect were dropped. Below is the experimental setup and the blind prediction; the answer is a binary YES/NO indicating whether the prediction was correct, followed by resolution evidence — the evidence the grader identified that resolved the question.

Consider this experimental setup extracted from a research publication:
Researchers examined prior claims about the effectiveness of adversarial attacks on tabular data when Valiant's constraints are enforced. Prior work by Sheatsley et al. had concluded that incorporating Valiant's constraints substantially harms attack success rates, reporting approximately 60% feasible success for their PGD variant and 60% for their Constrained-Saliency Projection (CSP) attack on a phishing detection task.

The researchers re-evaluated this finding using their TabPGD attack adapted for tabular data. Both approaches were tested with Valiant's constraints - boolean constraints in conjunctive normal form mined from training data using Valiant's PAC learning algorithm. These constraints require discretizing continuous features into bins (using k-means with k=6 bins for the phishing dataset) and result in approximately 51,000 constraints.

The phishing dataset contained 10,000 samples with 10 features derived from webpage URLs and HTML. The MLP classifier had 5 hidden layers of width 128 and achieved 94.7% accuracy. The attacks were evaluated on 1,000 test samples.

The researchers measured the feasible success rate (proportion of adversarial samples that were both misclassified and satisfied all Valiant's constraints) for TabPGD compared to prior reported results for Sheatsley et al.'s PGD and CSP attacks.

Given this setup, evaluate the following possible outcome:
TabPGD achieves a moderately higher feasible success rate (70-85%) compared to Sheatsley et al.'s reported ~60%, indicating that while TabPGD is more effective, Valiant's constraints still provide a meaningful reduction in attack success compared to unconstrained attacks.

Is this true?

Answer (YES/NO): NO